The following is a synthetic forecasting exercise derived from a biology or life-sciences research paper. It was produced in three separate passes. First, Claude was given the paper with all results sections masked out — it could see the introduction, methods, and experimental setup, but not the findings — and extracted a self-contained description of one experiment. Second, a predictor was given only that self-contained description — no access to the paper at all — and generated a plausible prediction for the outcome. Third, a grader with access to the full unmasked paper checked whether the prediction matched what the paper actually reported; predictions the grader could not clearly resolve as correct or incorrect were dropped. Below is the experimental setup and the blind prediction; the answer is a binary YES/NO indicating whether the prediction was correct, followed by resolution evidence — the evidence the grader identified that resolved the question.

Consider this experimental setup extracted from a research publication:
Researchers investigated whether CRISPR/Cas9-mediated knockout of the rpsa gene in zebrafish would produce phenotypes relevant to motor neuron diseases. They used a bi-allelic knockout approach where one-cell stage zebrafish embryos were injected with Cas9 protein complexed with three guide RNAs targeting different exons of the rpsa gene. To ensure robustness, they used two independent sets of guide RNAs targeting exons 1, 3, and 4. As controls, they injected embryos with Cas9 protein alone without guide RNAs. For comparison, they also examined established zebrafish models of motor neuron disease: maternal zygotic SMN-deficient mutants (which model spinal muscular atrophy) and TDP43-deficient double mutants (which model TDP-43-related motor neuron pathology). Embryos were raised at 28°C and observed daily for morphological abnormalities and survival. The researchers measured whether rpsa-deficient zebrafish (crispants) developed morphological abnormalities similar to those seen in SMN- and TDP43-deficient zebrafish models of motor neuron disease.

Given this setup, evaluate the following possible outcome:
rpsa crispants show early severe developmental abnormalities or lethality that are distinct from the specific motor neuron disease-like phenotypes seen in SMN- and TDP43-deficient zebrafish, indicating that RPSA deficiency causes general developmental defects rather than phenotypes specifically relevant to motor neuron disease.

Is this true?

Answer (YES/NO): NO